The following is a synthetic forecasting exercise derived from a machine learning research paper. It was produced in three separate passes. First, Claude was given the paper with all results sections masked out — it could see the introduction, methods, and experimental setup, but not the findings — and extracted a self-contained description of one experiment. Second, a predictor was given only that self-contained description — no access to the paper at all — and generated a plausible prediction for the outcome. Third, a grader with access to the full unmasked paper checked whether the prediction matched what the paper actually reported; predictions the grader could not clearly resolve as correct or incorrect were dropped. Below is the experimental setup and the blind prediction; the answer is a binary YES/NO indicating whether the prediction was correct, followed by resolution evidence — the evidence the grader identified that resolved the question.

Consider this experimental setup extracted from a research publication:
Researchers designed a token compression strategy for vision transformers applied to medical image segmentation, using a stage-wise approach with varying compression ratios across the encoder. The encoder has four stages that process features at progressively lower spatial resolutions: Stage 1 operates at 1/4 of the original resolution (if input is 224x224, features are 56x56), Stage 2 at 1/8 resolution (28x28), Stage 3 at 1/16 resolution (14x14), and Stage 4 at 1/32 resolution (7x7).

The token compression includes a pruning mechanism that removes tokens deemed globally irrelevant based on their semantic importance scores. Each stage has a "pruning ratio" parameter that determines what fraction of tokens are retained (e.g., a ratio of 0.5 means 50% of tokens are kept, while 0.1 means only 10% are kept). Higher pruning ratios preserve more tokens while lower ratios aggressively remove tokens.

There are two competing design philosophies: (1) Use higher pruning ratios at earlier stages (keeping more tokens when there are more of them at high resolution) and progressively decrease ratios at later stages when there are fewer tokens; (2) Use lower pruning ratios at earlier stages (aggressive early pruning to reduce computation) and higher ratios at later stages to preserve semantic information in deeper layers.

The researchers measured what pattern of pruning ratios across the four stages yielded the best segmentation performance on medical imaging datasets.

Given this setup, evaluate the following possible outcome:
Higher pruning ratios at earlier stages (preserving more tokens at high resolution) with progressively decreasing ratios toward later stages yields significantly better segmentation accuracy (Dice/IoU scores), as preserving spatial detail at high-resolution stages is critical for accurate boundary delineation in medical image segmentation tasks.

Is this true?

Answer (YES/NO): YES